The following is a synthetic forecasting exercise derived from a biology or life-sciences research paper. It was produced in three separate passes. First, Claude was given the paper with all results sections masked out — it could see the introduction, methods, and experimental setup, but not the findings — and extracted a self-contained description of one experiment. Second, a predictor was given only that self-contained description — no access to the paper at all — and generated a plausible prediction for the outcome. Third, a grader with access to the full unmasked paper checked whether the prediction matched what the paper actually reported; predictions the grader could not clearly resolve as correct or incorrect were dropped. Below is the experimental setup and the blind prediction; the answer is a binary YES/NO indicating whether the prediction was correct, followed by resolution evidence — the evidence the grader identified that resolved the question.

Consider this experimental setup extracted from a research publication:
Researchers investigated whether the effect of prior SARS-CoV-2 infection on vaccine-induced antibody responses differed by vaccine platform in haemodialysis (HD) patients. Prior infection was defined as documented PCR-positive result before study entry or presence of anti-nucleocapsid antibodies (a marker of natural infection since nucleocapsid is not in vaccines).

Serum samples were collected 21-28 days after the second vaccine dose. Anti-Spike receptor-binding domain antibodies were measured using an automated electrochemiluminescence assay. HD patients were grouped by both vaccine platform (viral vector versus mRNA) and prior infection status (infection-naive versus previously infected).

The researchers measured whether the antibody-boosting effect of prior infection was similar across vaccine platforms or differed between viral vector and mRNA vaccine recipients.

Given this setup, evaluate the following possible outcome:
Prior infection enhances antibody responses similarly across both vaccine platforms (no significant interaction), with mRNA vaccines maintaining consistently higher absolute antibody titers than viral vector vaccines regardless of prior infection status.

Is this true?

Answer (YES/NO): YES